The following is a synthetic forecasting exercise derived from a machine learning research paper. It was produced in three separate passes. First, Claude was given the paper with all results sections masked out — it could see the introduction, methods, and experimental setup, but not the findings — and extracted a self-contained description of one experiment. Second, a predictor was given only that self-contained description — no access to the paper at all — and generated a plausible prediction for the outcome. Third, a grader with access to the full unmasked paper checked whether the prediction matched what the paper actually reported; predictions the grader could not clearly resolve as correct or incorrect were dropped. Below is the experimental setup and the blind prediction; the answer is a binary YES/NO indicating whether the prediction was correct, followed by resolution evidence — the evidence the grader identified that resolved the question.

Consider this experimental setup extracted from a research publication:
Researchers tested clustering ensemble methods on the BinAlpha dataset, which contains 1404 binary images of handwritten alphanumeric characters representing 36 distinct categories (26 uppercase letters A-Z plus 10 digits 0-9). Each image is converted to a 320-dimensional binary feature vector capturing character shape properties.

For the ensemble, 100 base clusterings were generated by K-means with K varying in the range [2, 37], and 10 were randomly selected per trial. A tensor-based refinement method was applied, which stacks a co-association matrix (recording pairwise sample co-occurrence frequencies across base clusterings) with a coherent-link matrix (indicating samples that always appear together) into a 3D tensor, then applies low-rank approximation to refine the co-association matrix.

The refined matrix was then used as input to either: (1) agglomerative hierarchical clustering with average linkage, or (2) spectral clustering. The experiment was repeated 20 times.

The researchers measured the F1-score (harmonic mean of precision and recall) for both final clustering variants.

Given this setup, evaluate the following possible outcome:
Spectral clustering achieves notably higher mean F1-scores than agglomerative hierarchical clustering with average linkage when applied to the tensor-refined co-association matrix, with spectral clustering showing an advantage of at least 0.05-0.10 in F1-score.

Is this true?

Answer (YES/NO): YES